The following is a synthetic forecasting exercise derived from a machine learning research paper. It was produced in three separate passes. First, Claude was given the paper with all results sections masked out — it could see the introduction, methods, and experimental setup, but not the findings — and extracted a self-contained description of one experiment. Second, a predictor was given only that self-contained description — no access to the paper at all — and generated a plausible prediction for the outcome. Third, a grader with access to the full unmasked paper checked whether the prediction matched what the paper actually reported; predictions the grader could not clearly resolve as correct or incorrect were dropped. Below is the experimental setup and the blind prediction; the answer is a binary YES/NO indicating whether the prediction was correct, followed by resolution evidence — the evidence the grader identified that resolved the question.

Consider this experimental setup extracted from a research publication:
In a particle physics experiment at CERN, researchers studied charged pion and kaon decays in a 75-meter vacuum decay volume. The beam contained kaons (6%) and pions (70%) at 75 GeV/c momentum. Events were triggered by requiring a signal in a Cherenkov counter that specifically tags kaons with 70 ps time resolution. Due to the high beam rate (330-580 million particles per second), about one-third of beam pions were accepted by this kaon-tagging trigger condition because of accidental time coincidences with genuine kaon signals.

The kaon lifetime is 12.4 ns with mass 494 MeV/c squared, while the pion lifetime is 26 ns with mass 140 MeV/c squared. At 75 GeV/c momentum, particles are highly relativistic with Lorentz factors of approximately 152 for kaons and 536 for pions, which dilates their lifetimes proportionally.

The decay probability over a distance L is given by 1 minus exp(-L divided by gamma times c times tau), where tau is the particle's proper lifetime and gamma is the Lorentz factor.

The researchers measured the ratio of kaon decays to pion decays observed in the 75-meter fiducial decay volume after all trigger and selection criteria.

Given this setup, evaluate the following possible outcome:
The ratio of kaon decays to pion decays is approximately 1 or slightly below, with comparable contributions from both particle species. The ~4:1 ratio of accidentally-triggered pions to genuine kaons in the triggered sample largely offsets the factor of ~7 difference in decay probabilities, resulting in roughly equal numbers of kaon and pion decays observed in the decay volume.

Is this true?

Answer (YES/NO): NO